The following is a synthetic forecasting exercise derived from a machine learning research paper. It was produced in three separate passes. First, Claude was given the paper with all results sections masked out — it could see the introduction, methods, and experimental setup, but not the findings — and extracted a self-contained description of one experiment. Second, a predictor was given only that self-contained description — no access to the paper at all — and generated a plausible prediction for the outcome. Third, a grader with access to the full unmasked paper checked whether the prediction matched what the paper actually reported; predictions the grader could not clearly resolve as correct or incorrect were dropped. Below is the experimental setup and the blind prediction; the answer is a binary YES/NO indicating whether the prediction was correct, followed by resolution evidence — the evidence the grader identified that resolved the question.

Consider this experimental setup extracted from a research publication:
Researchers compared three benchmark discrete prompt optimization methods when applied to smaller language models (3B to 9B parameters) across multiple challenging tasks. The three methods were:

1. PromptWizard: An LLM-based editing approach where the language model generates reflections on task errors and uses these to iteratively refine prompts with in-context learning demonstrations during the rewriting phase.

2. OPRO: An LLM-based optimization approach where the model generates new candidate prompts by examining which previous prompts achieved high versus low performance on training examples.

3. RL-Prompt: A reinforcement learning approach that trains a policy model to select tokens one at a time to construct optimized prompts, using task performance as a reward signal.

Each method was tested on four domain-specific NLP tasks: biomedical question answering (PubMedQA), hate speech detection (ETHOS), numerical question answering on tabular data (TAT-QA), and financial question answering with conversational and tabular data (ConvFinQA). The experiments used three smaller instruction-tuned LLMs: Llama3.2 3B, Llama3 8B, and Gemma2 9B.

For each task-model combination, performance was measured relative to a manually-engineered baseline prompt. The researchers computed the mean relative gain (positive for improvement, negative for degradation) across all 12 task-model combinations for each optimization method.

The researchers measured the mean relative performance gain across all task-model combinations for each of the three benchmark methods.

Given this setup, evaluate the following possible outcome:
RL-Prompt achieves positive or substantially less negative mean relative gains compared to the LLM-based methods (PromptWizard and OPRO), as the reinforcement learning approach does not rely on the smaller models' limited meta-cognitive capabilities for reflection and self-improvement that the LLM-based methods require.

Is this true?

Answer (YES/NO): NO